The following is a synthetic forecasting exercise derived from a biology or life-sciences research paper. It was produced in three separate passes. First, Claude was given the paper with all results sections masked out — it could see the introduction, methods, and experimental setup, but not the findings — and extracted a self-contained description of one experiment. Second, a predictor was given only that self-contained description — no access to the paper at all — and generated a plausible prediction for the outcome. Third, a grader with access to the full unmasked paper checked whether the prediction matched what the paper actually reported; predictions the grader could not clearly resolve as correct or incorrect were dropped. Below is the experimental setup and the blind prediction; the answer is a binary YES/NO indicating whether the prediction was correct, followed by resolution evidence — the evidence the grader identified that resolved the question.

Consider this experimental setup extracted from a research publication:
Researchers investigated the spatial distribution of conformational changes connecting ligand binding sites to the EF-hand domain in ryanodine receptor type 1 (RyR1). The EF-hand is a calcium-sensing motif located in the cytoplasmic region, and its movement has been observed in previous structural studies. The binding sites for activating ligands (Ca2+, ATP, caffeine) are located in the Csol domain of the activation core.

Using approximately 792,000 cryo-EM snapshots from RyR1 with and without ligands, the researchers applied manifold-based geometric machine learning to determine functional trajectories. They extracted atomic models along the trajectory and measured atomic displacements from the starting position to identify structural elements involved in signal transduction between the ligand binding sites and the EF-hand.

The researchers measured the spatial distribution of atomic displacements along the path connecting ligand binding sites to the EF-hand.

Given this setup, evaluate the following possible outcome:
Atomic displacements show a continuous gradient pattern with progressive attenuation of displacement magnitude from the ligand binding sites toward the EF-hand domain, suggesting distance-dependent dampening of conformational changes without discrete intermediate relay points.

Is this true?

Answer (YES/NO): NO